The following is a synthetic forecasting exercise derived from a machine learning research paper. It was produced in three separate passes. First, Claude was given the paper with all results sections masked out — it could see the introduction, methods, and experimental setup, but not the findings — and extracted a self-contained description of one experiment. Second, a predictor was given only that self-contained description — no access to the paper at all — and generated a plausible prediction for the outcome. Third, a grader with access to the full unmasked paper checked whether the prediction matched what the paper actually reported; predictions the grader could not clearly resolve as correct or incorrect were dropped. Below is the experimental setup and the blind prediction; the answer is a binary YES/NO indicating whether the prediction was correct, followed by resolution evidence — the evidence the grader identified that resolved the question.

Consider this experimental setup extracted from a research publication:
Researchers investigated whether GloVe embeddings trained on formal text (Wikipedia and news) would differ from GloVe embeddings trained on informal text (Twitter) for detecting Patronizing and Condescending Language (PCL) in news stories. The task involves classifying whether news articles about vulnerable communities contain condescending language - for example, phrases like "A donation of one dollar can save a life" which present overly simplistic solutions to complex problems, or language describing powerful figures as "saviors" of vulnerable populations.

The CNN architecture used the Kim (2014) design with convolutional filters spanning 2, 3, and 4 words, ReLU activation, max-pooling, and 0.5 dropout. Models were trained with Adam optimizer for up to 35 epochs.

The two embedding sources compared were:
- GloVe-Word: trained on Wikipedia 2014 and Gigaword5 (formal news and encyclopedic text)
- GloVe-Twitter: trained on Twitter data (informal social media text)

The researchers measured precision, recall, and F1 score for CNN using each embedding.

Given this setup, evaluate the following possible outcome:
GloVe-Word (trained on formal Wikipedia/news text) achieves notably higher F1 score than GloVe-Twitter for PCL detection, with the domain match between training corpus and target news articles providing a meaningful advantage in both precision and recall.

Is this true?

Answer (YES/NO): NO